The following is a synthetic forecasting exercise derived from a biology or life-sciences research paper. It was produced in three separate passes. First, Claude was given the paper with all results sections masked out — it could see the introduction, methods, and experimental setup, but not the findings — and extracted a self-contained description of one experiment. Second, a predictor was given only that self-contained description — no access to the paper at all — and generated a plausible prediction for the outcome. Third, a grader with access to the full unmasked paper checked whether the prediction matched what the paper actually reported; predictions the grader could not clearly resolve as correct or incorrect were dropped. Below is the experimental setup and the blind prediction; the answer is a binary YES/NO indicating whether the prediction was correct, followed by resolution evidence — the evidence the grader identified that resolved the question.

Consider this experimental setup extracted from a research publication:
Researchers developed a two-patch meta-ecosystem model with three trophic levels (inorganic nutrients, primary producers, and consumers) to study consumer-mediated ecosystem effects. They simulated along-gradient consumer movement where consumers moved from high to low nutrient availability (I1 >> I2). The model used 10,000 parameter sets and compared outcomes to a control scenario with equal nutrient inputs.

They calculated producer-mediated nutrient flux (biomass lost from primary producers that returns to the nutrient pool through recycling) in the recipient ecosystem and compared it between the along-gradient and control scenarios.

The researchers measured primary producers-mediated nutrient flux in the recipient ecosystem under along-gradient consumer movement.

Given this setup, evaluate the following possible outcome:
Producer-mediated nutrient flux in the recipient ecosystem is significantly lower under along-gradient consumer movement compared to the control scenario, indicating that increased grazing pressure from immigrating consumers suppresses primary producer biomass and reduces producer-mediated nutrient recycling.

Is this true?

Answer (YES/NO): NO